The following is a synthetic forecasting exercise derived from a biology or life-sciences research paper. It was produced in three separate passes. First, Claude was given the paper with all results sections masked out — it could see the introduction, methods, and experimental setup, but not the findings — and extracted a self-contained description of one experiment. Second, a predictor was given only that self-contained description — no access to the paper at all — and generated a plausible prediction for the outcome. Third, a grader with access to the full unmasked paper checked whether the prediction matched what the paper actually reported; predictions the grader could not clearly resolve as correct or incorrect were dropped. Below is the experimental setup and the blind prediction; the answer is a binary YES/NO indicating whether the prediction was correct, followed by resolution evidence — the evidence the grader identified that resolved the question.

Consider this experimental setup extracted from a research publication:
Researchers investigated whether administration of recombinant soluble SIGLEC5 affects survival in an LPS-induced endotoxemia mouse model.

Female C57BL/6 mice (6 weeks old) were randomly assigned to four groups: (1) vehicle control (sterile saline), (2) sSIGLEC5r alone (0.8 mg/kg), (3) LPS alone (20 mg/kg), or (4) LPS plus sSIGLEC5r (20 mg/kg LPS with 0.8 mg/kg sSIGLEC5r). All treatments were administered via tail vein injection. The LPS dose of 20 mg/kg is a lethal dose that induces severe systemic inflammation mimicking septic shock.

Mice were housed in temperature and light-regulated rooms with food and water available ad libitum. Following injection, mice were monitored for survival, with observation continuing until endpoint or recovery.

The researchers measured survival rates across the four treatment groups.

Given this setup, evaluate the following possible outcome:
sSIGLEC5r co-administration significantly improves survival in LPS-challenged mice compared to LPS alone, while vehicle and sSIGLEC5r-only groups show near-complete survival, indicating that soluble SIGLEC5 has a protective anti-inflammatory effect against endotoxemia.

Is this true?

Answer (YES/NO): NO